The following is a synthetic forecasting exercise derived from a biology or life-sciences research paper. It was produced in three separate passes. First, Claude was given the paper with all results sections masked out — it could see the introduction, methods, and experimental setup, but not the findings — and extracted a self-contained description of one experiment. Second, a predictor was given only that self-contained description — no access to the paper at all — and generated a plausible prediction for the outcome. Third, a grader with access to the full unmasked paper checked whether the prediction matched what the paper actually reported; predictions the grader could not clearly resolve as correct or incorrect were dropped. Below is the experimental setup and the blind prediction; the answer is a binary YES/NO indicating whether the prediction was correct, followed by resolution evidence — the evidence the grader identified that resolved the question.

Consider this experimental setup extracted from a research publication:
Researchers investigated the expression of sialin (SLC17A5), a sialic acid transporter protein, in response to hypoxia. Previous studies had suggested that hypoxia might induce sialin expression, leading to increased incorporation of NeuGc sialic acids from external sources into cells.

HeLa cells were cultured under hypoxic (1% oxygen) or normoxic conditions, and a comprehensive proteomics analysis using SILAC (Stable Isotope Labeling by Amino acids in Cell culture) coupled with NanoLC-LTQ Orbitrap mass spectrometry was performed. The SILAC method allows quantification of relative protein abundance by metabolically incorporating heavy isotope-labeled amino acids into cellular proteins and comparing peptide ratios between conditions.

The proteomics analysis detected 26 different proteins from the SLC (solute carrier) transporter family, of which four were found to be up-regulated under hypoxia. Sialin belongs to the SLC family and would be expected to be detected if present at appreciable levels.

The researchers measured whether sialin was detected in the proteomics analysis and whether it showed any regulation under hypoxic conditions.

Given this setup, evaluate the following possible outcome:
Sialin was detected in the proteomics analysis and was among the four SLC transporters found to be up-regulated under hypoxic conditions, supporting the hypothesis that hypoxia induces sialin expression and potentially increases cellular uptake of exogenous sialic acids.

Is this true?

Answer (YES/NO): NO